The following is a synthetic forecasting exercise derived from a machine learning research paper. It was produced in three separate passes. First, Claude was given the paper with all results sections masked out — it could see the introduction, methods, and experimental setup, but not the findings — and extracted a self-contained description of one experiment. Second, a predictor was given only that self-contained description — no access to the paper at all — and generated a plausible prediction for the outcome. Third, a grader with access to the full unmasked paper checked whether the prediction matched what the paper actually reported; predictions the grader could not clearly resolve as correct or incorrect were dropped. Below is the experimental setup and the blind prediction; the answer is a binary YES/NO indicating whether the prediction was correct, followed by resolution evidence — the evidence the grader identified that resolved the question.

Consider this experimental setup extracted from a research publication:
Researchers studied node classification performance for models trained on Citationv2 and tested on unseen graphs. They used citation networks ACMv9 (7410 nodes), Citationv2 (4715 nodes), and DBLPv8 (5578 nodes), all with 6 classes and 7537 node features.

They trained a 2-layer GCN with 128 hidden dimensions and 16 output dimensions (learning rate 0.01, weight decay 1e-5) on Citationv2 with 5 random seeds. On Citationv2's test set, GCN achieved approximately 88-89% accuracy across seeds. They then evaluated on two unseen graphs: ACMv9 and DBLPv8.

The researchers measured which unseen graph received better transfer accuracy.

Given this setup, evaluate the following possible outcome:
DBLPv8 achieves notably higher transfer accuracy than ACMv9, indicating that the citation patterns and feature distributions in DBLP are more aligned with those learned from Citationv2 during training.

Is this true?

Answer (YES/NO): YES